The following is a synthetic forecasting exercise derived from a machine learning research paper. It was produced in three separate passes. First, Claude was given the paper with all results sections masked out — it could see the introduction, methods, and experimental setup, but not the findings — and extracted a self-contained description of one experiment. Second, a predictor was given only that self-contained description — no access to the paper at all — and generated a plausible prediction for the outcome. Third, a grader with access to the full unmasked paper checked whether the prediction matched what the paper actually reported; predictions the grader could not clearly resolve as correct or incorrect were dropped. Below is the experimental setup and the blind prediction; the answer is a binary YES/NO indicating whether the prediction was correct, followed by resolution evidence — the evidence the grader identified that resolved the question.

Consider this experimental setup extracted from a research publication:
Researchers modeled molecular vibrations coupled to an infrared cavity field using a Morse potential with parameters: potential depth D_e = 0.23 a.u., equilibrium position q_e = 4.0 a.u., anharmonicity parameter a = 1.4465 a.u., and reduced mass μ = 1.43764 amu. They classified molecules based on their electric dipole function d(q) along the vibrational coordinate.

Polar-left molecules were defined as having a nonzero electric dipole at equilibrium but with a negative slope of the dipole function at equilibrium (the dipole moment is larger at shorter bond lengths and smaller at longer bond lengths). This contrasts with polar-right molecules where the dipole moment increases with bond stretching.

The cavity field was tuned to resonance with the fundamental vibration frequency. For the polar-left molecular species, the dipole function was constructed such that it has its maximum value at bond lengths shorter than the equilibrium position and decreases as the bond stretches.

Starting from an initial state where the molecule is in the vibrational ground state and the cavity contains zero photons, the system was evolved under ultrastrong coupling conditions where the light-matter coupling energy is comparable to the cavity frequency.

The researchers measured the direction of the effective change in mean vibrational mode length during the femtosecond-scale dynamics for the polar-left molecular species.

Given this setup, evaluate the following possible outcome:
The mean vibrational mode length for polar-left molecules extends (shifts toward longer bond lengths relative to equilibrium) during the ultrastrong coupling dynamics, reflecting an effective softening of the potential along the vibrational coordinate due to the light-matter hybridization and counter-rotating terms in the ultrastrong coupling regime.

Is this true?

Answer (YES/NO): NO